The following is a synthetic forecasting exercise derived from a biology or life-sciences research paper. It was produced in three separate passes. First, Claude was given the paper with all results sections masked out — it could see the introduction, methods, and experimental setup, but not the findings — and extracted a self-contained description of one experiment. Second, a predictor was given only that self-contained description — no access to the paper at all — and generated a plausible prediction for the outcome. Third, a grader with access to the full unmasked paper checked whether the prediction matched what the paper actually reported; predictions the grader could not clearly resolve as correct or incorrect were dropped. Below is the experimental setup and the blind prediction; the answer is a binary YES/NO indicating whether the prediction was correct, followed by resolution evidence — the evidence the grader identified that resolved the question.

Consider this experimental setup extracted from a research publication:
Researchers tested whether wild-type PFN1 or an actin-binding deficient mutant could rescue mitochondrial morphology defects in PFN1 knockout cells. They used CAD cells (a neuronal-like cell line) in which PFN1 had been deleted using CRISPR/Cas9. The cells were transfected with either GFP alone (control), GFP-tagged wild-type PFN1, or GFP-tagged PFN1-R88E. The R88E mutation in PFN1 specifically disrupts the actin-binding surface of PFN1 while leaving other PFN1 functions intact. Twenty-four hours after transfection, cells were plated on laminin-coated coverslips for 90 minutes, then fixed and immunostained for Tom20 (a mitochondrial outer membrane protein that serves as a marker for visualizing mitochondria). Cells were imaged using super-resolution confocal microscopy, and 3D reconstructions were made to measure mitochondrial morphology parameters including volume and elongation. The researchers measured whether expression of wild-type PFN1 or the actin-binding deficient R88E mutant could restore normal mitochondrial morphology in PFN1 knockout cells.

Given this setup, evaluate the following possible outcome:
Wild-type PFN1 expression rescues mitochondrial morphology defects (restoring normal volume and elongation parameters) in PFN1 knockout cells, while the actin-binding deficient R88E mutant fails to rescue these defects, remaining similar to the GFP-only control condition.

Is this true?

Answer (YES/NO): YES